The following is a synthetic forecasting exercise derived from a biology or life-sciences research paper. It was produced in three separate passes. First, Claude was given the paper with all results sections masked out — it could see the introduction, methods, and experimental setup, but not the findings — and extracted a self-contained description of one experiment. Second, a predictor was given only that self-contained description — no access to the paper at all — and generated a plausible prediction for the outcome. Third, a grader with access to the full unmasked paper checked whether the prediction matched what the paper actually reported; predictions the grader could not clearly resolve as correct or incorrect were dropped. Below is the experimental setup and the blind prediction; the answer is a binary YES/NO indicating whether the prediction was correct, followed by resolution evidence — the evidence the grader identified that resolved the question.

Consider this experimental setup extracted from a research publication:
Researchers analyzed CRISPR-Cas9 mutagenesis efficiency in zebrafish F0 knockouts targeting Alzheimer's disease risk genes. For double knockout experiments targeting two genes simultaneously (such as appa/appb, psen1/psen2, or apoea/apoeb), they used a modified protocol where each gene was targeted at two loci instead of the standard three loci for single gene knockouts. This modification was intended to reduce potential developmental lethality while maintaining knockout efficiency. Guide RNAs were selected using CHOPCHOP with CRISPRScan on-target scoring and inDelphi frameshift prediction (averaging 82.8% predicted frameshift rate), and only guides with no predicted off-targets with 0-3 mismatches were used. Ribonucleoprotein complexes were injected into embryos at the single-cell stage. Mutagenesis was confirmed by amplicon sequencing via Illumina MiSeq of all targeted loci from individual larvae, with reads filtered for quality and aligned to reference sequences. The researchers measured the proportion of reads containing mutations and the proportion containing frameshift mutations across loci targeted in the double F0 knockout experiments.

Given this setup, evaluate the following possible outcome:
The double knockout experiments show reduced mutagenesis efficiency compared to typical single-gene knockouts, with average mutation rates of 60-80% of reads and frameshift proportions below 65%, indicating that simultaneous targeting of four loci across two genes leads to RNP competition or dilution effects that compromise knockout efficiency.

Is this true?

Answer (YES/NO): NO